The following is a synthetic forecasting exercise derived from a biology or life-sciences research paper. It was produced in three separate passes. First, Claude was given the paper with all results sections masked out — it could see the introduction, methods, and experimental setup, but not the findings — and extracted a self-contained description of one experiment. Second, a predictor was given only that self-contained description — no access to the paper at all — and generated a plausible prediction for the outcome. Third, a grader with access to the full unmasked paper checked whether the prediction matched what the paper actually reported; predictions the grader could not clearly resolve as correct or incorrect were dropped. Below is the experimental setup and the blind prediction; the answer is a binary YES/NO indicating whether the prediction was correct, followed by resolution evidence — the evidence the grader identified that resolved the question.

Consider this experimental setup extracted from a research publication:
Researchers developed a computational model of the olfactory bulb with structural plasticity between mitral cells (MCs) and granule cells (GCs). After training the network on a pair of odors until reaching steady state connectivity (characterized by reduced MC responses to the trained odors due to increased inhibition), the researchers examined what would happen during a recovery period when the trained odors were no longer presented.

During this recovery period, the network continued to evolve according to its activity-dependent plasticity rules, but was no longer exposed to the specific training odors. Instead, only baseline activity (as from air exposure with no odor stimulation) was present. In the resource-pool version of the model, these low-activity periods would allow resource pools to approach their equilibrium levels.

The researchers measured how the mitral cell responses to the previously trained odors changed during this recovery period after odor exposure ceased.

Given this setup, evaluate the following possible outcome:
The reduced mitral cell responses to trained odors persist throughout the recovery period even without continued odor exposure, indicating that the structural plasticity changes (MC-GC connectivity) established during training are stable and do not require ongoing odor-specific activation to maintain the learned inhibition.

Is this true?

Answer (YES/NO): YES